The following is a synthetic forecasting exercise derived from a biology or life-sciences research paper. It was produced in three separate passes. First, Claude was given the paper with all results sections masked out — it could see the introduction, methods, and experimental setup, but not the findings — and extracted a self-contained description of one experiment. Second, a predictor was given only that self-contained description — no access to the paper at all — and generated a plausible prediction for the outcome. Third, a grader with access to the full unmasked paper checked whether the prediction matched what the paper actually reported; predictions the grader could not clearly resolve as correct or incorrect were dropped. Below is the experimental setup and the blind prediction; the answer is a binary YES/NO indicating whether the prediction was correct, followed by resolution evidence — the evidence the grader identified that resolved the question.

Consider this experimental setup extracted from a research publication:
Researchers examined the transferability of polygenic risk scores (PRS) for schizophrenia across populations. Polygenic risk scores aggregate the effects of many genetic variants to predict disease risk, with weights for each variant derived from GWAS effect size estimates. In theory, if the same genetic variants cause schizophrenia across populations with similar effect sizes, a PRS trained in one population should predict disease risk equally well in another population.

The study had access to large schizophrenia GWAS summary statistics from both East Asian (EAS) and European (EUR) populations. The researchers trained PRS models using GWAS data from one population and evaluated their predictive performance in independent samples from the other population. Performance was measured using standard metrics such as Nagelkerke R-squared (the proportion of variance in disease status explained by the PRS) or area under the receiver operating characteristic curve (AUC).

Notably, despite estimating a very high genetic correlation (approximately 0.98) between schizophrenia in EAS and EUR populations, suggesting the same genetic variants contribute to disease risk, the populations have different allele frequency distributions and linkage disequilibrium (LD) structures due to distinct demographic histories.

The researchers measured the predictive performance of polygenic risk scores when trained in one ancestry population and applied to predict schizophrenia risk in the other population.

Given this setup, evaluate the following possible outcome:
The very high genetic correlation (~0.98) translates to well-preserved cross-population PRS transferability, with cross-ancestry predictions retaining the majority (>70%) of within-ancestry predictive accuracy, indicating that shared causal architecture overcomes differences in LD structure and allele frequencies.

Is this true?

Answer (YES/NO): NO